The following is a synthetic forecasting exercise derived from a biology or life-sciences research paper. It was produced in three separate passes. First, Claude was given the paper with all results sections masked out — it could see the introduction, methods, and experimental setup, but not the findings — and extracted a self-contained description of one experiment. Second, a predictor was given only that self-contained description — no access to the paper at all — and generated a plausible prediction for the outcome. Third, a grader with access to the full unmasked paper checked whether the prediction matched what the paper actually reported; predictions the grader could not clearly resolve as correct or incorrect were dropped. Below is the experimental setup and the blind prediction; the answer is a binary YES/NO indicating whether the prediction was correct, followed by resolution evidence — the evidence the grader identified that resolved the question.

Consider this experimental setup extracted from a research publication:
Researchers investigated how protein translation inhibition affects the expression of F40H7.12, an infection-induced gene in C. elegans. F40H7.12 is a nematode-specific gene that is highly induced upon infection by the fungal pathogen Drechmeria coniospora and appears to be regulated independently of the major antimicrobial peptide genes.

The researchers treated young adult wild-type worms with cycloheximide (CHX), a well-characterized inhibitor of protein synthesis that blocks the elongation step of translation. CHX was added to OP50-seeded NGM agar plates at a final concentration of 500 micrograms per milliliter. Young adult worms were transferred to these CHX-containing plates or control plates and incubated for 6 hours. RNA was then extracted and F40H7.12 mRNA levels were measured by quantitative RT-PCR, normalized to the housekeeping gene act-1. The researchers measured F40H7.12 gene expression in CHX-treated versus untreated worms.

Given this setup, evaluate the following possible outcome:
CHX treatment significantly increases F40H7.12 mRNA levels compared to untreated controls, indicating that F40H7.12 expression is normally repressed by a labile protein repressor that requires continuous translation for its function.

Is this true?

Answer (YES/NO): NO